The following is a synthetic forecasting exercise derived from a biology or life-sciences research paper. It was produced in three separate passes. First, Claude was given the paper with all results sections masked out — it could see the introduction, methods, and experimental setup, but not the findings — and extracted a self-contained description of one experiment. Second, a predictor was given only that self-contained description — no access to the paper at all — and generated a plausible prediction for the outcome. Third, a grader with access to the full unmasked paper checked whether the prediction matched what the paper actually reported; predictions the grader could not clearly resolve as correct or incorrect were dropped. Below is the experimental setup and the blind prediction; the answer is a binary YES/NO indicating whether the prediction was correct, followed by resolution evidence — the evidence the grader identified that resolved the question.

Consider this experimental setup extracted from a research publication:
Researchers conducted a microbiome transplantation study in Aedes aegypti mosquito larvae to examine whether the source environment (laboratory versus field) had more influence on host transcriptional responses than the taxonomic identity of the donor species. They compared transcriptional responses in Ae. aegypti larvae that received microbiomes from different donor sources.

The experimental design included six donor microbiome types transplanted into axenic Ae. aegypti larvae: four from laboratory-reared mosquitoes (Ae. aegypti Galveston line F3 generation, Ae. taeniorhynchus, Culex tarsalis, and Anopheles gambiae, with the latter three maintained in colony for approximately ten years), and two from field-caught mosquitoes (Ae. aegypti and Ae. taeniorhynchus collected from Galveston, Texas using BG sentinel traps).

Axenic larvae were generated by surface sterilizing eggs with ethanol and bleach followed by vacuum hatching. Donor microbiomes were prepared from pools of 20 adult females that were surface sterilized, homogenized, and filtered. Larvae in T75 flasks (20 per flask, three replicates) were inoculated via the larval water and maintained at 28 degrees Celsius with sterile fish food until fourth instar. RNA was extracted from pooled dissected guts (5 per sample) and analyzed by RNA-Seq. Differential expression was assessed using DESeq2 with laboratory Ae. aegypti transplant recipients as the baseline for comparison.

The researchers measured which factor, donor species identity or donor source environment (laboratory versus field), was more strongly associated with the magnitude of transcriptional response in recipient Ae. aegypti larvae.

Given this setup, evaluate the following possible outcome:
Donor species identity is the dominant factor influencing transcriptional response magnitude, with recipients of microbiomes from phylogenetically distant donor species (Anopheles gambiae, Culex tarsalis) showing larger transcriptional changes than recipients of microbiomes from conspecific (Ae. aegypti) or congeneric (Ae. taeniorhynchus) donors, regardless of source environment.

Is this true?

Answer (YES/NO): NO